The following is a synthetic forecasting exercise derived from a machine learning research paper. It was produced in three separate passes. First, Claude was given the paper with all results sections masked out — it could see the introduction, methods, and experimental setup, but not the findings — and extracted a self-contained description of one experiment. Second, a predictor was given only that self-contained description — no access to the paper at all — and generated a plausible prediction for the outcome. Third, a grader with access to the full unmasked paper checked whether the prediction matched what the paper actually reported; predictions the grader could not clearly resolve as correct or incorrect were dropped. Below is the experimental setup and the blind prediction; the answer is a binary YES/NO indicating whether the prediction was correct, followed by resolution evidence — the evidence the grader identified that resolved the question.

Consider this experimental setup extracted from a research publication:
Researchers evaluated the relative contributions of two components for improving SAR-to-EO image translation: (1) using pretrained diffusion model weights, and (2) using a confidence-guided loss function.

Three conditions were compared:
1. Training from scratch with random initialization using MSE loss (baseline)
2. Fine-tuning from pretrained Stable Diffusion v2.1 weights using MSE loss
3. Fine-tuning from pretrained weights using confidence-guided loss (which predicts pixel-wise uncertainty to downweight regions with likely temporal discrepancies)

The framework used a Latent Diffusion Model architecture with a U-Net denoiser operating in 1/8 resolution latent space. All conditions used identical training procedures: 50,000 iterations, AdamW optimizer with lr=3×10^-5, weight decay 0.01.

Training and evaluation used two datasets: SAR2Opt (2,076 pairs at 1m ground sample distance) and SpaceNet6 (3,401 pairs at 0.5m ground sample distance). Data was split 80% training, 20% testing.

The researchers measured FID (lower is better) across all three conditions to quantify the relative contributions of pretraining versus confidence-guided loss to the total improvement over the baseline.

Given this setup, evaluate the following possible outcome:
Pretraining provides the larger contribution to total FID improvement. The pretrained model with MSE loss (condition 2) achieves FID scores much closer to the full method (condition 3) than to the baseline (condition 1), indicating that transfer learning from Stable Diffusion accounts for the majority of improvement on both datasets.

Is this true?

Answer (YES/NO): YES